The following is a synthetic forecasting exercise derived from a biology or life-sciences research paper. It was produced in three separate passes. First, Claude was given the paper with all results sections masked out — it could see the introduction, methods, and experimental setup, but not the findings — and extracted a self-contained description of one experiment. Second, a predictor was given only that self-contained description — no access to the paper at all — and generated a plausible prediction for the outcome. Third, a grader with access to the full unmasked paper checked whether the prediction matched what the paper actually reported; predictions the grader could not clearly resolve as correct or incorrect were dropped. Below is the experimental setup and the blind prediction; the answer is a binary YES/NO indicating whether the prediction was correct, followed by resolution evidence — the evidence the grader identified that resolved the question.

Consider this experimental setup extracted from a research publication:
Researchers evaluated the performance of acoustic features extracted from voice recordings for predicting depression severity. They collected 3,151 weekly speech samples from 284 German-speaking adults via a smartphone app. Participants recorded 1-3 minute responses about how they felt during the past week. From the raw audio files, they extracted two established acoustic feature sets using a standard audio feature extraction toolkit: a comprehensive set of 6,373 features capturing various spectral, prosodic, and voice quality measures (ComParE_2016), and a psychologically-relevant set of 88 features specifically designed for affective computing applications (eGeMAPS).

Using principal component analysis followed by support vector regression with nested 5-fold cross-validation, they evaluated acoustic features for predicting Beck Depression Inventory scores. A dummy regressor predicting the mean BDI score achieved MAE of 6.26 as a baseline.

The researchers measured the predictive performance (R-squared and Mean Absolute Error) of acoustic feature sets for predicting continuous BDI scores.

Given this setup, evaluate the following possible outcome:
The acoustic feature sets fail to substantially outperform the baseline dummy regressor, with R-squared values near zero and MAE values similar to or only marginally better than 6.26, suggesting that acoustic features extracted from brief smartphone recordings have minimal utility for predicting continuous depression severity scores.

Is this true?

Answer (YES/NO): NO